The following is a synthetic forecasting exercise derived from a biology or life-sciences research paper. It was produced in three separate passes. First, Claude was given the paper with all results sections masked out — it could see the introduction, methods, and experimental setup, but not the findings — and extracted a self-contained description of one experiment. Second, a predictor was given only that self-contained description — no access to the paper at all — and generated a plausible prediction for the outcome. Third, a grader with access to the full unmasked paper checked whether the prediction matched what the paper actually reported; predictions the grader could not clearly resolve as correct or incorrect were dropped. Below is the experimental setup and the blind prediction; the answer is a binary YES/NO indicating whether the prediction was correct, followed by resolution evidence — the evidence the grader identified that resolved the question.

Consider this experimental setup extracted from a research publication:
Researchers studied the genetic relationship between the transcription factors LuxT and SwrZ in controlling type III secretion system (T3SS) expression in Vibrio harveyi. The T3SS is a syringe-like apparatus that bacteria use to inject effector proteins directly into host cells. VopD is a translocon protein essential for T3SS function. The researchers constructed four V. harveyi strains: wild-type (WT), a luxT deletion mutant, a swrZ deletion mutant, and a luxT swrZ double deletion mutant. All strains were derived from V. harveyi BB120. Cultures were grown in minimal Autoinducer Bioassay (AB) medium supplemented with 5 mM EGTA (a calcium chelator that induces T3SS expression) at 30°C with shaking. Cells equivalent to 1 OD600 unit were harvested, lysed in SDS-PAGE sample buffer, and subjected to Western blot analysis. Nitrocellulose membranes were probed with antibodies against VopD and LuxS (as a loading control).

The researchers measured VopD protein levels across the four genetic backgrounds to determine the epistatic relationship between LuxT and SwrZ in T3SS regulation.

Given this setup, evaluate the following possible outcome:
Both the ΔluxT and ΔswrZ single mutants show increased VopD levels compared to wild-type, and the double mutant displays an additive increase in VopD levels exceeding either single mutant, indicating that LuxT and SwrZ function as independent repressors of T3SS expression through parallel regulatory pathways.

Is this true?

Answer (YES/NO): NO